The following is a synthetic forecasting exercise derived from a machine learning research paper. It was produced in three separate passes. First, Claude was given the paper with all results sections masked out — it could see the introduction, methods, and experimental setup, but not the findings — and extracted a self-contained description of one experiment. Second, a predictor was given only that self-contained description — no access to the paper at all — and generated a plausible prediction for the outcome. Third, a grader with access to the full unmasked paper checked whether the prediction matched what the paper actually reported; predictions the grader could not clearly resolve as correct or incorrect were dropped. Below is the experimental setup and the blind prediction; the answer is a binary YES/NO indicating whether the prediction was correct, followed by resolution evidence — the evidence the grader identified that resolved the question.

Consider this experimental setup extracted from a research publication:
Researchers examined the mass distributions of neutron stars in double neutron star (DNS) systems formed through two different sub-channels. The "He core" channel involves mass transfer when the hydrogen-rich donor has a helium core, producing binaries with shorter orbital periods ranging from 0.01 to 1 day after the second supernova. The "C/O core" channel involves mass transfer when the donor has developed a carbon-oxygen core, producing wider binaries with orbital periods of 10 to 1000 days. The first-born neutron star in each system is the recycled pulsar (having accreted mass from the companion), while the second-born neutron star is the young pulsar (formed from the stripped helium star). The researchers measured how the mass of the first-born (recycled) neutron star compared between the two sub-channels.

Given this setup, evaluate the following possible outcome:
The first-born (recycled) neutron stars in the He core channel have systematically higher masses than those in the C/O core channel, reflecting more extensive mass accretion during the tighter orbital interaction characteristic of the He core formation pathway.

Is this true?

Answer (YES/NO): NO